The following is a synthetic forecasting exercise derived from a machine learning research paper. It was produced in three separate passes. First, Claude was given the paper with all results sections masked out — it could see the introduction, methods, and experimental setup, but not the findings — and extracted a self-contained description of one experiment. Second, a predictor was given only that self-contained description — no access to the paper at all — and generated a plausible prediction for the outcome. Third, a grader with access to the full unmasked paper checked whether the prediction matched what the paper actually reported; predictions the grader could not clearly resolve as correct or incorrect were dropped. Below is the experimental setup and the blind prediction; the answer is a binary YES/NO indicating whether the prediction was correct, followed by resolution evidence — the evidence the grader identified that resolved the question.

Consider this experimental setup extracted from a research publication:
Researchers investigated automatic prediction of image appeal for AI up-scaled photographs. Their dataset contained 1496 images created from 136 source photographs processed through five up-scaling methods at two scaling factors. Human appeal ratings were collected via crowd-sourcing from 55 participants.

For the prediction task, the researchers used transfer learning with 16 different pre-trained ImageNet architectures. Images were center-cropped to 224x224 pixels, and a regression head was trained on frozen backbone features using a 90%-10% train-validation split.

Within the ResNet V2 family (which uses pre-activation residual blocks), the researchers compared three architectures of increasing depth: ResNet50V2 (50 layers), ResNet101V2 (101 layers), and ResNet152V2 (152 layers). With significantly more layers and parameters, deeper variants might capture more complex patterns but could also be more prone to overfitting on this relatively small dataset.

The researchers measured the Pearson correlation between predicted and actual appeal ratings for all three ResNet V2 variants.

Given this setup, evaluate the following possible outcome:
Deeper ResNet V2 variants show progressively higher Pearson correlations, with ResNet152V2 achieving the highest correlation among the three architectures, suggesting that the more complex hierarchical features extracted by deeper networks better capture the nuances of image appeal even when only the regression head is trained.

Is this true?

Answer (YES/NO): YES